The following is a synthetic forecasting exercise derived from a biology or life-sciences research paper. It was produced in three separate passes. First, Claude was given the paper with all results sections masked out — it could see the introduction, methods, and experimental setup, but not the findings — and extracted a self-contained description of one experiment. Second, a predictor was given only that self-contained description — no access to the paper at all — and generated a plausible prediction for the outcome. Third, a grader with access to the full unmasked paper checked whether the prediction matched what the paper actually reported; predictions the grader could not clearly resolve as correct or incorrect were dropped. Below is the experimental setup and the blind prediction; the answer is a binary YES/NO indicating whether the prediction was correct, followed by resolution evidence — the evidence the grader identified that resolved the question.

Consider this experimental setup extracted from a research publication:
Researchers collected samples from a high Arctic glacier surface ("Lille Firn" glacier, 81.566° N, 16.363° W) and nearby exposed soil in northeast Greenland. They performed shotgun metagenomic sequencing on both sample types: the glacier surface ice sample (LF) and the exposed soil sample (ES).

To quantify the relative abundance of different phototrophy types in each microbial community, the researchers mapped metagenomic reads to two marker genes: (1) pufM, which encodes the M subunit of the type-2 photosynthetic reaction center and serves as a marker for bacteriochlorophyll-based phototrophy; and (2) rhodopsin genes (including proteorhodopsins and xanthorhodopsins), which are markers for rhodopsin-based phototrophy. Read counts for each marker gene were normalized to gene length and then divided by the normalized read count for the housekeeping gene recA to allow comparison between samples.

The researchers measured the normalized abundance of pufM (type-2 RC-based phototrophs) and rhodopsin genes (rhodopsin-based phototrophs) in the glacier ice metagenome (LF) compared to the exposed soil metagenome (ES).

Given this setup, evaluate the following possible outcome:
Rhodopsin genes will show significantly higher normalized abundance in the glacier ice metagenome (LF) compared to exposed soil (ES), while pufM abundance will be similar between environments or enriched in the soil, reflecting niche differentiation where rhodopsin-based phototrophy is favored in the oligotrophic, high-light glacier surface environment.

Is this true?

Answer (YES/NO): YES